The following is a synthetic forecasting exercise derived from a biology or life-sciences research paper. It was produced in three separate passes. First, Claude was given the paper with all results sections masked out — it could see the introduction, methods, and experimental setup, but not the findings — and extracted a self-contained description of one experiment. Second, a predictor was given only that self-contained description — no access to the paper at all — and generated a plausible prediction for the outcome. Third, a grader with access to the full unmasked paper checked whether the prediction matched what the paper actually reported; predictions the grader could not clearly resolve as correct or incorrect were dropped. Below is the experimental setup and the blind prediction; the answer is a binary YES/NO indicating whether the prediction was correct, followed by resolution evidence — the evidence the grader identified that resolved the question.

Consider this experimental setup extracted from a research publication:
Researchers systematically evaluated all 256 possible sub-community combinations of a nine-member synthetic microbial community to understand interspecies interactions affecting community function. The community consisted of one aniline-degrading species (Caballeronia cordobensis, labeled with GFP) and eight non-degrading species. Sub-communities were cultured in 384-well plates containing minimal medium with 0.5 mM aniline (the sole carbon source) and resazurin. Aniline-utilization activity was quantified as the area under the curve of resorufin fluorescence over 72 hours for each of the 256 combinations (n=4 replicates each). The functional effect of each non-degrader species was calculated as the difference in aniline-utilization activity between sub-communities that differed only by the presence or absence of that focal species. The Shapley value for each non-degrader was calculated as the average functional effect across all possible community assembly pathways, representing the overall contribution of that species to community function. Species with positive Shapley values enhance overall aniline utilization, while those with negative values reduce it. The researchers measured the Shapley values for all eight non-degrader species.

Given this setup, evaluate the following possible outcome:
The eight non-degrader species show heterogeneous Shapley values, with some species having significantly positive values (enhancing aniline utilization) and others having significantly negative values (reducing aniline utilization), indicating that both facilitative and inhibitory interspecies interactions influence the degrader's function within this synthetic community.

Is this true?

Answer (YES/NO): YES